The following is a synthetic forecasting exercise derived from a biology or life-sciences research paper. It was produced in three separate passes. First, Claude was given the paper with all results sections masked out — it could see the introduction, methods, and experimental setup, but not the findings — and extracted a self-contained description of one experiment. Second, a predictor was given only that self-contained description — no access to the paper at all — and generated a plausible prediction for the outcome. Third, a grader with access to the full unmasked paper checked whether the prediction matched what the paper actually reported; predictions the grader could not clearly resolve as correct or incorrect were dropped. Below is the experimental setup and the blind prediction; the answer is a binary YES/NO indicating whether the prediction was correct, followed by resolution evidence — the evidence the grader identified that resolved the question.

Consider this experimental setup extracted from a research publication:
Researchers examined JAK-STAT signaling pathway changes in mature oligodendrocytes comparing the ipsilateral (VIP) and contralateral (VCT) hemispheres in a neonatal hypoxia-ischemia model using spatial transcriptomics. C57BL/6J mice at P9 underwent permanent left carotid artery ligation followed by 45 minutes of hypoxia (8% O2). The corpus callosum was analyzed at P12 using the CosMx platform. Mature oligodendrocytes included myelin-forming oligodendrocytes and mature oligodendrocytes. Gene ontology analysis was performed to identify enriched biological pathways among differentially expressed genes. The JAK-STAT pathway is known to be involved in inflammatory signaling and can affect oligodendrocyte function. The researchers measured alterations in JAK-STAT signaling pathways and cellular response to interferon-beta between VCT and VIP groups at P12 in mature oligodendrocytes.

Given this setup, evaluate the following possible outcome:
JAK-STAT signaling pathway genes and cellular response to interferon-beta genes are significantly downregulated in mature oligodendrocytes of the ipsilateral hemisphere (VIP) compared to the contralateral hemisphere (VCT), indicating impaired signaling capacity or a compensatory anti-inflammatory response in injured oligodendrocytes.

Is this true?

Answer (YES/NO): NO